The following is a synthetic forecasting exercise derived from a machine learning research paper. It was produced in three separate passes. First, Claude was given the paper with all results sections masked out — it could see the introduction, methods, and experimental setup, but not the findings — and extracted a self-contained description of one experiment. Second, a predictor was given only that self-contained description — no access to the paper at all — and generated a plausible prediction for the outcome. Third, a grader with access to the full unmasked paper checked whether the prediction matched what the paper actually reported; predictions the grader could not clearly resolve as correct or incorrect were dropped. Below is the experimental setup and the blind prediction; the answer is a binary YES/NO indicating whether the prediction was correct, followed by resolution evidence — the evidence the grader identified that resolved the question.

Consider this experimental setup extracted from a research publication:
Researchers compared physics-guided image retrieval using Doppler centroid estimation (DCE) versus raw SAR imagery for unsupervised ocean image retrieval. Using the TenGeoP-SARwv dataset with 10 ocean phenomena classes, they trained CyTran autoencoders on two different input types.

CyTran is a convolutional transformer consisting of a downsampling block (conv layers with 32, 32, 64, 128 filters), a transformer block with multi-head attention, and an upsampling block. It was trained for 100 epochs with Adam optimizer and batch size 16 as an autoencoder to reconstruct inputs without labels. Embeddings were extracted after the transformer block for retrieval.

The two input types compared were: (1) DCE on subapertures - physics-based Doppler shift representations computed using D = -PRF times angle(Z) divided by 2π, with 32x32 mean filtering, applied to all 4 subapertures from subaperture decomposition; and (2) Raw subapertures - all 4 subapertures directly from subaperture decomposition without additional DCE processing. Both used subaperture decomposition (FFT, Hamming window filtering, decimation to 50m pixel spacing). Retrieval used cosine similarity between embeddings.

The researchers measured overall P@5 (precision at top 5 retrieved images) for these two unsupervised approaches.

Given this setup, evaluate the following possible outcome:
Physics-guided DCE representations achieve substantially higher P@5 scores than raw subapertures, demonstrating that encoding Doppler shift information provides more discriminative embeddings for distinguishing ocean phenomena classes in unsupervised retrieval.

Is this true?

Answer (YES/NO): NO